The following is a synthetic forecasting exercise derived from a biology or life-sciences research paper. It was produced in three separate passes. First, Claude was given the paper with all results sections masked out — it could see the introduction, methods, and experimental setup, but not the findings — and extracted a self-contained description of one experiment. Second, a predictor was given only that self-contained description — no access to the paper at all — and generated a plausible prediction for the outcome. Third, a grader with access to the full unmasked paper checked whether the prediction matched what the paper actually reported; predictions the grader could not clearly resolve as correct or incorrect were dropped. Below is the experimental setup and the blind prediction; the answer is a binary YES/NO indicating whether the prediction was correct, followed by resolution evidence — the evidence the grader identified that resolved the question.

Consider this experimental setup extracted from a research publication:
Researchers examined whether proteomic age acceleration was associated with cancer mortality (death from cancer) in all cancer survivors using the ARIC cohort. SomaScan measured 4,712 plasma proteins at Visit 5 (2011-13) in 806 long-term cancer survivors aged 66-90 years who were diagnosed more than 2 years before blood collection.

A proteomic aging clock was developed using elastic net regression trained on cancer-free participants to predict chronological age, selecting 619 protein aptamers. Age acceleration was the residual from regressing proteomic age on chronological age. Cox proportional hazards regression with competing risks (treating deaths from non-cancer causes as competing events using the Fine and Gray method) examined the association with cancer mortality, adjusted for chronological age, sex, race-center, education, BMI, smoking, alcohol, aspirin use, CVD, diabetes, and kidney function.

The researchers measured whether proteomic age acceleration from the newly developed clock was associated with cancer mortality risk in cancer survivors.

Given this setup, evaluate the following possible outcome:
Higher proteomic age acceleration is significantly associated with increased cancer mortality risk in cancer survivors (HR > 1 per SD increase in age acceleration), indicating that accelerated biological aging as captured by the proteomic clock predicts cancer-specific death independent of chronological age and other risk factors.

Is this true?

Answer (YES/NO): YES